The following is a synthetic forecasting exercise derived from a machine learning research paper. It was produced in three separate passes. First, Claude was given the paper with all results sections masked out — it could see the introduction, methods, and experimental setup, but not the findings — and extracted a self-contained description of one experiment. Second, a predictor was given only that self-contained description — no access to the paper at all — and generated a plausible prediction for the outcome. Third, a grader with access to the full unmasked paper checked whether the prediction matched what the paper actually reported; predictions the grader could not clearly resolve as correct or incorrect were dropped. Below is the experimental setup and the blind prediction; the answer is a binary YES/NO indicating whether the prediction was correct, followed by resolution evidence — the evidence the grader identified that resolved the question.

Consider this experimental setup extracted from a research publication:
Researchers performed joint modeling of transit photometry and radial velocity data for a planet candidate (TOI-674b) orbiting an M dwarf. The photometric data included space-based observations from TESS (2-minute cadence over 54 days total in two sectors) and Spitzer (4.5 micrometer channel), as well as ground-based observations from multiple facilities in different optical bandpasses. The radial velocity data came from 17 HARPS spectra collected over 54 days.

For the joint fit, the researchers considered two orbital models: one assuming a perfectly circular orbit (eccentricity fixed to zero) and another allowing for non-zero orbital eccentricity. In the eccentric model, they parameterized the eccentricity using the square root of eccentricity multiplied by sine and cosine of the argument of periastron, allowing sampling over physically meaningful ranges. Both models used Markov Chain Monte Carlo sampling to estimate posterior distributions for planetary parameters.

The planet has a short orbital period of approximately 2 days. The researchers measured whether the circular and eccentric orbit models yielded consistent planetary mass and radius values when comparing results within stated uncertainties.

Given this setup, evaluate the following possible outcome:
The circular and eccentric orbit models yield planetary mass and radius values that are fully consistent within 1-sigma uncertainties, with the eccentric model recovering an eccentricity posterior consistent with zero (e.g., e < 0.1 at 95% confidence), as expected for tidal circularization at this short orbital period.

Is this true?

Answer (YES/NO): NO